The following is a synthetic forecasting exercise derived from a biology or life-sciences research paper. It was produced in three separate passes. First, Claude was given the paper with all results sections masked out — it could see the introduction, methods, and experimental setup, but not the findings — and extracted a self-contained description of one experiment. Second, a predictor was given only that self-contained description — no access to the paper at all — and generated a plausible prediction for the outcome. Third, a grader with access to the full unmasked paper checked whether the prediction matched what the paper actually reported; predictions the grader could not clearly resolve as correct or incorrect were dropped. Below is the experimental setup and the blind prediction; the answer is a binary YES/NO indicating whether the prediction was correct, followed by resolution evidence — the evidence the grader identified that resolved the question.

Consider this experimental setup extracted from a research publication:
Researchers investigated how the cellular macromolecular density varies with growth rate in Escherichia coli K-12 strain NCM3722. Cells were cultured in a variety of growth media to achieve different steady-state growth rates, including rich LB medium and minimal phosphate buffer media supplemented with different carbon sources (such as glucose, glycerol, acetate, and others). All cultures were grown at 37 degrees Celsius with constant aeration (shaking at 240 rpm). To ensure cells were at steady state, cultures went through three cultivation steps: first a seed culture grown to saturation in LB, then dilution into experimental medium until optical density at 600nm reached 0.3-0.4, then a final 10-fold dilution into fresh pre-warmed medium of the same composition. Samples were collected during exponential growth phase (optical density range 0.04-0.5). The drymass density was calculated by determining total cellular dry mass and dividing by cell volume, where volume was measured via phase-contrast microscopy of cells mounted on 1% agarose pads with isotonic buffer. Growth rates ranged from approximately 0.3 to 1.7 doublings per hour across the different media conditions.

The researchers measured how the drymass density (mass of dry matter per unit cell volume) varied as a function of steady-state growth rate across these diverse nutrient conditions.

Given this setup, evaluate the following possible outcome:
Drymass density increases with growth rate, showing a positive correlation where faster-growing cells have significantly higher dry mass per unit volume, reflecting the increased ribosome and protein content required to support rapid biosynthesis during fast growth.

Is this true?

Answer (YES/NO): NO